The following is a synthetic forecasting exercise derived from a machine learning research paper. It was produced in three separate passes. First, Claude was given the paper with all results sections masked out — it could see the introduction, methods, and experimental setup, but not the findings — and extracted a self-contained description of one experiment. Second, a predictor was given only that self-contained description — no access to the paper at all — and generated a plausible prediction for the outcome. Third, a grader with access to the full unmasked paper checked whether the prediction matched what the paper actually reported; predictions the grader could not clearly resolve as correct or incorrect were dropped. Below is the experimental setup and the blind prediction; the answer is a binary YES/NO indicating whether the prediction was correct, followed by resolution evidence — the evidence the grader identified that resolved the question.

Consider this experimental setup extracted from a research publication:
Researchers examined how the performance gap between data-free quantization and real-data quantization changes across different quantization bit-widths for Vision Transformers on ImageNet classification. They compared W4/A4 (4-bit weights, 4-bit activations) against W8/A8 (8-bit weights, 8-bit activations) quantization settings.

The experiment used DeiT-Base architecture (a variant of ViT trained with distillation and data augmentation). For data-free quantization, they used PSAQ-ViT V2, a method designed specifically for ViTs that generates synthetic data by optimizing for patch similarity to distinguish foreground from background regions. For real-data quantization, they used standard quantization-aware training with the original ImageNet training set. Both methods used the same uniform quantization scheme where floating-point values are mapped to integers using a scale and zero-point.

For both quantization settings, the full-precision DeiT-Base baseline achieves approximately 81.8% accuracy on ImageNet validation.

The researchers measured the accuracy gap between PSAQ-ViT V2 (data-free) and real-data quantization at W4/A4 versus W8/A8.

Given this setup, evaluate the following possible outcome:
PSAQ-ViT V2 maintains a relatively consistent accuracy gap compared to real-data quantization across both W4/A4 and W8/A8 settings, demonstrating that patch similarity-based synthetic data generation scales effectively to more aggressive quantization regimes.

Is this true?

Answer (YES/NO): NO